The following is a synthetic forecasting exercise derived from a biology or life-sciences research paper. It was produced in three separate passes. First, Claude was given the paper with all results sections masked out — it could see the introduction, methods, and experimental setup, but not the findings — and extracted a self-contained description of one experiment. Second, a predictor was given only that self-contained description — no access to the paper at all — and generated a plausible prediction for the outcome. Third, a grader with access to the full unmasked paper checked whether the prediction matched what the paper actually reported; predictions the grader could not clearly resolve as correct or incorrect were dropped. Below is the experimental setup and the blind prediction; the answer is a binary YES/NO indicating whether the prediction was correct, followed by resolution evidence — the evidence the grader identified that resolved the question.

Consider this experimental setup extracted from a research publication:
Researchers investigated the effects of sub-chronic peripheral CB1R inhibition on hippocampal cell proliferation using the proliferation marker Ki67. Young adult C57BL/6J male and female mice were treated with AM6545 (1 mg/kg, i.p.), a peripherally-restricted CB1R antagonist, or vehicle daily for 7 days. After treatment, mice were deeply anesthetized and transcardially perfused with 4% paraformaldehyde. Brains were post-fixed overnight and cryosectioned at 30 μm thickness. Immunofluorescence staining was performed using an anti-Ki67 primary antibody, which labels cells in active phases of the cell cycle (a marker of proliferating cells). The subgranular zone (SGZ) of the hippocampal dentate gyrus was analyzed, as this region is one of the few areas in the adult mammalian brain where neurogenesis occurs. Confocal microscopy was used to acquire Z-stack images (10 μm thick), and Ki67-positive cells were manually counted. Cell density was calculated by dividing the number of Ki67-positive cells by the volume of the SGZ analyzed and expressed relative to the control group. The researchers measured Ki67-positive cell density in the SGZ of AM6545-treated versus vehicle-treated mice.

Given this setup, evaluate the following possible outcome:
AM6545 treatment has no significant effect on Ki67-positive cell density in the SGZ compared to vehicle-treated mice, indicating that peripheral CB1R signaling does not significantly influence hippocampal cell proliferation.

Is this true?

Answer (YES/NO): YES